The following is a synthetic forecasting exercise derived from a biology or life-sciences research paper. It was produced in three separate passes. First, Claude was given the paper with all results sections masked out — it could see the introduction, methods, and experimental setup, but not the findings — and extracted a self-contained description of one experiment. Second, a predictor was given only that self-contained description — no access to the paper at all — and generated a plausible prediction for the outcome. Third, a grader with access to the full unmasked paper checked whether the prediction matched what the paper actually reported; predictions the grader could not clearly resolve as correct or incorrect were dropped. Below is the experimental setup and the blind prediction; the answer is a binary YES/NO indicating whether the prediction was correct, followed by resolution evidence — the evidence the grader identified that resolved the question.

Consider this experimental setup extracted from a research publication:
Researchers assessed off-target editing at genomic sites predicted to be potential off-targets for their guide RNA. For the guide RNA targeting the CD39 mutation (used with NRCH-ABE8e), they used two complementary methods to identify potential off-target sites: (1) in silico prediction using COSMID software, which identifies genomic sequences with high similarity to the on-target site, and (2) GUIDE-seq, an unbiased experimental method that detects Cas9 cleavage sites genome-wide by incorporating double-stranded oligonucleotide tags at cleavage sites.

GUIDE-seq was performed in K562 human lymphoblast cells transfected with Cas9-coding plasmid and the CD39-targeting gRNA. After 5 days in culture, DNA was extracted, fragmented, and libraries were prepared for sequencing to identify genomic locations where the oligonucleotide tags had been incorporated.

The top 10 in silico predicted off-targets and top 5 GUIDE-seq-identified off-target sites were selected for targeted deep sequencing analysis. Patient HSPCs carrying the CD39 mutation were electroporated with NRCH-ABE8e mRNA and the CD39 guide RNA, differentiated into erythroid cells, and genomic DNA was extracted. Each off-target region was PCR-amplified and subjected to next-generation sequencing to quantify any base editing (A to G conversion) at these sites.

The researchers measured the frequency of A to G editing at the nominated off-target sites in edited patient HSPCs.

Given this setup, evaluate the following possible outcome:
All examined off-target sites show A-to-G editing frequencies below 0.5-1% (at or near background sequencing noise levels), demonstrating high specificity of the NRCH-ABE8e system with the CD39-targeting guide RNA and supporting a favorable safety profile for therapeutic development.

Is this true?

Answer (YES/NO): NO